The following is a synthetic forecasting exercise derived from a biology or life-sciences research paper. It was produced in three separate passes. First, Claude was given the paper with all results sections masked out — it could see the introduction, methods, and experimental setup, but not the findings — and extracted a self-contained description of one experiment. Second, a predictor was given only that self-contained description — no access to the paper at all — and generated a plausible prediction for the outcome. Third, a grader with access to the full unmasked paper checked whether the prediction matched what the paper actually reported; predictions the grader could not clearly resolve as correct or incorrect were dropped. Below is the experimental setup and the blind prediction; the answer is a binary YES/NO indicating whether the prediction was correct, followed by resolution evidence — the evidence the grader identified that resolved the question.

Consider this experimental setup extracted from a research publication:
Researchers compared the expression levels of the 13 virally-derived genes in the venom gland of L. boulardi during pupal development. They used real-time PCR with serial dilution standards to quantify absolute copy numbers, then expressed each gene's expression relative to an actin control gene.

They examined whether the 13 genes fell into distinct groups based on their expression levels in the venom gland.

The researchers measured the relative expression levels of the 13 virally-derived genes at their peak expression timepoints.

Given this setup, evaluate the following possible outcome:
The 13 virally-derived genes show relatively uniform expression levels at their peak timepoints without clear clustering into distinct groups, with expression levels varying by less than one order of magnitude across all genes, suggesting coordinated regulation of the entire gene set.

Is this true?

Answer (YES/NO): NO